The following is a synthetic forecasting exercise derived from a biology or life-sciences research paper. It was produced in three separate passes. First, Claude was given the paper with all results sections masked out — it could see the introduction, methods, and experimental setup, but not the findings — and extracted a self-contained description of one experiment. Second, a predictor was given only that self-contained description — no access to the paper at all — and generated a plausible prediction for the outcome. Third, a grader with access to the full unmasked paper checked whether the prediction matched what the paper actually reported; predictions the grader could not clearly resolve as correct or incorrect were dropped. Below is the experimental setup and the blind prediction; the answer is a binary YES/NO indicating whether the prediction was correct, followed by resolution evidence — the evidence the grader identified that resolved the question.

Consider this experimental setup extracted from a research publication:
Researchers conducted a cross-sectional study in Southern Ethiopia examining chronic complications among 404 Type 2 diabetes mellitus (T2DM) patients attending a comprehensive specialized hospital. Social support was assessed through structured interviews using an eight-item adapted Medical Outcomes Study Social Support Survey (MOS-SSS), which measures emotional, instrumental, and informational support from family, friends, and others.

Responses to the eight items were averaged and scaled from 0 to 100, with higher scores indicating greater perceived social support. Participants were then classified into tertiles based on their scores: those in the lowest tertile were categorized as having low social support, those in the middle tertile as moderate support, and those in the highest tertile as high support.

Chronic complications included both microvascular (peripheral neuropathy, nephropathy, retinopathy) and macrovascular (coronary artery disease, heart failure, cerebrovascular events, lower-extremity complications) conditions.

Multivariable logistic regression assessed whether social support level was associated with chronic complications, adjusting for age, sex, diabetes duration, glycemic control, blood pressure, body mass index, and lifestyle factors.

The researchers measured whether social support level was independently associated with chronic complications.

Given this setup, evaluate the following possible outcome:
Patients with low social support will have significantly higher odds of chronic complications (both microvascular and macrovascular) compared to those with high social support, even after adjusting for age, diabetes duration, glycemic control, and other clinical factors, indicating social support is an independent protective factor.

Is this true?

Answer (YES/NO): NO